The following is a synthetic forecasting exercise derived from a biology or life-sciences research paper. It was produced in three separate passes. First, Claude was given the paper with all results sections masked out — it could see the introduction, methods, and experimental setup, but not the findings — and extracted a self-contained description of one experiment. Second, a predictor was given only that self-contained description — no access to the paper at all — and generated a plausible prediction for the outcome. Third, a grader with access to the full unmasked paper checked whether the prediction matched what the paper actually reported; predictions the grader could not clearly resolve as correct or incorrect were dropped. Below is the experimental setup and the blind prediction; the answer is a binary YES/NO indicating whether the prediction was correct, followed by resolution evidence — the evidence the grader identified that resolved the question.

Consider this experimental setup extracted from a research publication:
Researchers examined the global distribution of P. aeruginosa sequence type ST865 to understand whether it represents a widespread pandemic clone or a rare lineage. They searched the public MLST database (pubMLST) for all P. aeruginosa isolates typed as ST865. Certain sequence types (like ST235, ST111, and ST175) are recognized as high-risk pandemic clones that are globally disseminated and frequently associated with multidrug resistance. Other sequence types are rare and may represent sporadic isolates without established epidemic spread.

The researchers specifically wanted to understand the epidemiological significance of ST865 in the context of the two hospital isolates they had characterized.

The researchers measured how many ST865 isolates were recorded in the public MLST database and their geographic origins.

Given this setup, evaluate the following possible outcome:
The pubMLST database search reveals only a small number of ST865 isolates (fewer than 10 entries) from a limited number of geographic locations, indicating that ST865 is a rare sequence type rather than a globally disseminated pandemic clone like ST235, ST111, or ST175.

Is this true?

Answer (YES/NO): YES